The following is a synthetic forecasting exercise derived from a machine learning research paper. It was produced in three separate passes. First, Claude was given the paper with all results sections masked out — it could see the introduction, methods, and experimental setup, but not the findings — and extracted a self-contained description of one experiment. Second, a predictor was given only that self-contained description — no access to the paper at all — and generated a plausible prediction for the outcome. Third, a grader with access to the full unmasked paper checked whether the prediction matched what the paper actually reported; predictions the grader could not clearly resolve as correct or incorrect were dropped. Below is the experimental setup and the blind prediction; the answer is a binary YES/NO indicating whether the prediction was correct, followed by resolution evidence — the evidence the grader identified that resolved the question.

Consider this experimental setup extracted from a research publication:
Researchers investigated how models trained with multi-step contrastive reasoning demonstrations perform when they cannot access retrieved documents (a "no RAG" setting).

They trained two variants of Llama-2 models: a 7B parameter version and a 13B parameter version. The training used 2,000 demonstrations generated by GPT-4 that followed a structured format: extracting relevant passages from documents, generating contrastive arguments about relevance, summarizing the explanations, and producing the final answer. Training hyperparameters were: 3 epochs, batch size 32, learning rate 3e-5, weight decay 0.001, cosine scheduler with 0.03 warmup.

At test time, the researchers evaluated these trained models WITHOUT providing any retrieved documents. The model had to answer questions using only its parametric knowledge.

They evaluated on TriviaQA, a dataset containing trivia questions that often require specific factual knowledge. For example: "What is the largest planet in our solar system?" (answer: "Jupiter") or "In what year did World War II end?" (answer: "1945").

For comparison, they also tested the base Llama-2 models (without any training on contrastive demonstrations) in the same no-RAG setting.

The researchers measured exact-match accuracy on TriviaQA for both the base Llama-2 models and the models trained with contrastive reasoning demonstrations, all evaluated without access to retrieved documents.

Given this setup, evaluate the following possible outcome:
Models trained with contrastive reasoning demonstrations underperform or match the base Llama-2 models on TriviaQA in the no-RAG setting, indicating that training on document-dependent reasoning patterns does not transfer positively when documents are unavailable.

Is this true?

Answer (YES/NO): NO